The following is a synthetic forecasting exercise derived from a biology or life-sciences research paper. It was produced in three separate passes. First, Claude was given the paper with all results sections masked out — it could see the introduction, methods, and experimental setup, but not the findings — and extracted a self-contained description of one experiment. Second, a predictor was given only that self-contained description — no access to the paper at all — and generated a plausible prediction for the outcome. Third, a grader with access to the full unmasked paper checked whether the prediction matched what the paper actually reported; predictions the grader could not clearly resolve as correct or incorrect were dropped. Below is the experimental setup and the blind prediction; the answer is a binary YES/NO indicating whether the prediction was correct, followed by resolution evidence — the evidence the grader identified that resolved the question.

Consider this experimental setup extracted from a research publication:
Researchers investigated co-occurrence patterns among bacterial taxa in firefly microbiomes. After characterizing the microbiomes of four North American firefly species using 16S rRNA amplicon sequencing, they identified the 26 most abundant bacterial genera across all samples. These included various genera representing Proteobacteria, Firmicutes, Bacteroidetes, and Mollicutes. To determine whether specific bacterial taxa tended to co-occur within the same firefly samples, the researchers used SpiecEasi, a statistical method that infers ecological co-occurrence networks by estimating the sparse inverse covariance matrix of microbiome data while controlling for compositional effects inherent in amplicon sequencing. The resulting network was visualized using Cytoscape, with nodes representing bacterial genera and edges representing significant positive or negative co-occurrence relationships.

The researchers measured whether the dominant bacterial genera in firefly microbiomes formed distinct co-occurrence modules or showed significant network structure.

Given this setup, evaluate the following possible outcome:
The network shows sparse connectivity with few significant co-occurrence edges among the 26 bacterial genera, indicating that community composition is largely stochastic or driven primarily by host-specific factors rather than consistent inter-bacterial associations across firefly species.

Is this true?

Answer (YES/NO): YES